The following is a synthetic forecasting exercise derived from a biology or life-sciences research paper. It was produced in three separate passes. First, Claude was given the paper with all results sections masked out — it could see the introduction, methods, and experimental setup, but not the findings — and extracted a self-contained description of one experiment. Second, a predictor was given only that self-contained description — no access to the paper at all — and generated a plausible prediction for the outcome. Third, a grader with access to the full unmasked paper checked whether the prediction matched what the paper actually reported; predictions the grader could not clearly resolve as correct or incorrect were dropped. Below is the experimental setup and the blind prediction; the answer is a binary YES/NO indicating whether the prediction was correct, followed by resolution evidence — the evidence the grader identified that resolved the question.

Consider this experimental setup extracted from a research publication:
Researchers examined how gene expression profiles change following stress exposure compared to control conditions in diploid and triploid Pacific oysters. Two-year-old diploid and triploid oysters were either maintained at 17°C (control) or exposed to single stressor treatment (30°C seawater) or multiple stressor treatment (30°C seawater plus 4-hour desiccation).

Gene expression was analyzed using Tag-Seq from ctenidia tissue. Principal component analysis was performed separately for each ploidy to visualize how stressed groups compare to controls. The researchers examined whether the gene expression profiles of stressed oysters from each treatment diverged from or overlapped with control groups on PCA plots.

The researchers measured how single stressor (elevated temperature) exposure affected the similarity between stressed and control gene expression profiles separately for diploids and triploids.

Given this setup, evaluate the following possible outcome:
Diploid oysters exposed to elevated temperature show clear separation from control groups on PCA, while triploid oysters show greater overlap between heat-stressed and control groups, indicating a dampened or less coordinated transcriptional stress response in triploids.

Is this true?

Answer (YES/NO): YES